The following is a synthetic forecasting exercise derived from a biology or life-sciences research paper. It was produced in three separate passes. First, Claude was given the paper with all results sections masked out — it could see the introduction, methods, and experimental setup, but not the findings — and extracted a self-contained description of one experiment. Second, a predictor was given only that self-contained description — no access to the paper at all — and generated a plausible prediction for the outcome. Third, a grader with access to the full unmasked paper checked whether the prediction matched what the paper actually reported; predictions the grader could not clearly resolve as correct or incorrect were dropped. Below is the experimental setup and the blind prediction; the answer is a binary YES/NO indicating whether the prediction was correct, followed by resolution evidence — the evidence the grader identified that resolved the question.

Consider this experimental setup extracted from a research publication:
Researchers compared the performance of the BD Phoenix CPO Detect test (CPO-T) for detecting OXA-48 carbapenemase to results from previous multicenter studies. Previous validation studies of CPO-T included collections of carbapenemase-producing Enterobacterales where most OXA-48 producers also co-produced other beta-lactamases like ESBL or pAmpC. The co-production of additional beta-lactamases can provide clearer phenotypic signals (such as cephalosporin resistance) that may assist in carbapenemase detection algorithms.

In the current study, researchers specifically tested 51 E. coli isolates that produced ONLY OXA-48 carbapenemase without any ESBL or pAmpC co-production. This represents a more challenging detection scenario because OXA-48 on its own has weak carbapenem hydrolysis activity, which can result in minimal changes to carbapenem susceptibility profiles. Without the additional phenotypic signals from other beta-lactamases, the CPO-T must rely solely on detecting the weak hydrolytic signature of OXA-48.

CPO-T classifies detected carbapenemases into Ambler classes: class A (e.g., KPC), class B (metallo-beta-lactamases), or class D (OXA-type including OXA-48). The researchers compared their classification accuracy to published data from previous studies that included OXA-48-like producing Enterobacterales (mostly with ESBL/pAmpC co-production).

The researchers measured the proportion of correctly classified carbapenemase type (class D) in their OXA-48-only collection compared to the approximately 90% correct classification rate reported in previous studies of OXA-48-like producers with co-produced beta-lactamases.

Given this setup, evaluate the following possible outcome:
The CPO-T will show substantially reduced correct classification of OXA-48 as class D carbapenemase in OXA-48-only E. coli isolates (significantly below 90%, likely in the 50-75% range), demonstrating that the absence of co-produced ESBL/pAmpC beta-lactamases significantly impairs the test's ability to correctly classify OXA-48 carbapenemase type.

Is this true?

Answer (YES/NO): NO